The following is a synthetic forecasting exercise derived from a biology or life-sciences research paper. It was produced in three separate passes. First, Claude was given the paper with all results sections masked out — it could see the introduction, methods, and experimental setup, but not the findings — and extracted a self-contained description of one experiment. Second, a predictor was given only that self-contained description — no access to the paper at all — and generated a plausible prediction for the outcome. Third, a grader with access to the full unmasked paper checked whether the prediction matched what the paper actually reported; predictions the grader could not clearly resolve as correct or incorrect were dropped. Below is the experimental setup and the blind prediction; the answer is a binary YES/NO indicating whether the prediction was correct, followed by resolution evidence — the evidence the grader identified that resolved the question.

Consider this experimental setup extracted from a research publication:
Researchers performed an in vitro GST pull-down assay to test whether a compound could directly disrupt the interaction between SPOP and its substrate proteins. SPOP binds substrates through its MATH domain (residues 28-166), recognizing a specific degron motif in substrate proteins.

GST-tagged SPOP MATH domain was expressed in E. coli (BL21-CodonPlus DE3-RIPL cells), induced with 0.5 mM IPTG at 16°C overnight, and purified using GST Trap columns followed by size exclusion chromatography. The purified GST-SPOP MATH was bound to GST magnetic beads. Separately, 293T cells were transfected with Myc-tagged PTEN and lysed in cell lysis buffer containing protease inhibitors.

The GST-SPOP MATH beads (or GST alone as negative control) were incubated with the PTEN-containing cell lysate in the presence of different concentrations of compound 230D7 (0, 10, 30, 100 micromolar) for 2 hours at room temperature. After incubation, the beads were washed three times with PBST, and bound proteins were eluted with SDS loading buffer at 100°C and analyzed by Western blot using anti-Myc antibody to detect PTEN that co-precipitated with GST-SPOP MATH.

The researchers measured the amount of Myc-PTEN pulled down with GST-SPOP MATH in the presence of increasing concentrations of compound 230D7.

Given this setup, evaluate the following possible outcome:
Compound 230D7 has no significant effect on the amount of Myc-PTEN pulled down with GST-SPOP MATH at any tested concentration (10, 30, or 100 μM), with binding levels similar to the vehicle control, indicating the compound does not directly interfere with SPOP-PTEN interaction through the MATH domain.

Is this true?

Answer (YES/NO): NO